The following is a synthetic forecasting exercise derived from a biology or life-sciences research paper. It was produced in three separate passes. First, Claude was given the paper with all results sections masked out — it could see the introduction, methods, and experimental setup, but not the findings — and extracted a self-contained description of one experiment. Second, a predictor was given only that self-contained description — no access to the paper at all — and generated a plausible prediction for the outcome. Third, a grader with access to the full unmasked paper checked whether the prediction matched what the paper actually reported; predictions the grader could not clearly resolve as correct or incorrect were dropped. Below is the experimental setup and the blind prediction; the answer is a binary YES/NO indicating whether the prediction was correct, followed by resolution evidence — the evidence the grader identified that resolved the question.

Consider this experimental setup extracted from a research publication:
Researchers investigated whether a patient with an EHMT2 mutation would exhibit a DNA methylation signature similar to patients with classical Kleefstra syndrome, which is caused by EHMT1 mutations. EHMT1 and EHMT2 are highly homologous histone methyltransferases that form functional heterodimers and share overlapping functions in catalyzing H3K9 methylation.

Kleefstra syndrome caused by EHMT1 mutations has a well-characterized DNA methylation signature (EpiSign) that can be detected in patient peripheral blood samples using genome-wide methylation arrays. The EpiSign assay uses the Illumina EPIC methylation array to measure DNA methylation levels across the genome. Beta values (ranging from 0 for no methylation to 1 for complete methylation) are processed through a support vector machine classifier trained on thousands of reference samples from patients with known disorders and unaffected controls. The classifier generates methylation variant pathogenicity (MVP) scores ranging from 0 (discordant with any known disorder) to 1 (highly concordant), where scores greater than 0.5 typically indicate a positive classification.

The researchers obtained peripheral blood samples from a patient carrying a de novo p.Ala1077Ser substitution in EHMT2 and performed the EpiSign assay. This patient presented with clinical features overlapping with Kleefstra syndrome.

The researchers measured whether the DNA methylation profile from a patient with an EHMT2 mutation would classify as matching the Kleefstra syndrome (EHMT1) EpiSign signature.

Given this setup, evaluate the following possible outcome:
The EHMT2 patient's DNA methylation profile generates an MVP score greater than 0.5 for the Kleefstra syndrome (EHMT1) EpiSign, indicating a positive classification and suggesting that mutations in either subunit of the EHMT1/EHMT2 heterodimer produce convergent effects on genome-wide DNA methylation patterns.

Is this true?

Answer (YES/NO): YES